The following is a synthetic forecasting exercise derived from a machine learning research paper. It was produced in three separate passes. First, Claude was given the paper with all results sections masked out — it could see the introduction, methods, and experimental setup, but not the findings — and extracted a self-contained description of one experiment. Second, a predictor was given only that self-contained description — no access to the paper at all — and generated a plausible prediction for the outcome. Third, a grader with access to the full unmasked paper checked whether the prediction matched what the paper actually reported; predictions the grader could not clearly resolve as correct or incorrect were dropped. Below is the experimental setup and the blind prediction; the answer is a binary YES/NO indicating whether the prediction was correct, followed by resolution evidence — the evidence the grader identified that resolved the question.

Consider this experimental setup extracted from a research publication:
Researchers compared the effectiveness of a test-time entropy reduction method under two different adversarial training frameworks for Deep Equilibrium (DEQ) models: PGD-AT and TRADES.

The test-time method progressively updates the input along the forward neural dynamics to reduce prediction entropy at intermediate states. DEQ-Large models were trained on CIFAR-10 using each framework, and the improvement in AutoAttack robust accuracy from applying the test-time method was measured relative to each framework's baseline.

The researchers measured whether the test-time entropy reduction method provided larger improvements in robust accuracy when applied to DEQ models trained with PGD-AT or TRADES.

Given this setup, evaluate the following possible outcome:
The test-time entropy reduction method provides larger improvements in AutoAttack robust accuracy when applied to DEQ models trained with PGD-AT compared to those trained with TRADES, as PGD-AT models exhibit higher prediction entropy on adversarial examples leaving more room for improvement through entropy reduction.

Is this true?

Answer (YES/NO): YES